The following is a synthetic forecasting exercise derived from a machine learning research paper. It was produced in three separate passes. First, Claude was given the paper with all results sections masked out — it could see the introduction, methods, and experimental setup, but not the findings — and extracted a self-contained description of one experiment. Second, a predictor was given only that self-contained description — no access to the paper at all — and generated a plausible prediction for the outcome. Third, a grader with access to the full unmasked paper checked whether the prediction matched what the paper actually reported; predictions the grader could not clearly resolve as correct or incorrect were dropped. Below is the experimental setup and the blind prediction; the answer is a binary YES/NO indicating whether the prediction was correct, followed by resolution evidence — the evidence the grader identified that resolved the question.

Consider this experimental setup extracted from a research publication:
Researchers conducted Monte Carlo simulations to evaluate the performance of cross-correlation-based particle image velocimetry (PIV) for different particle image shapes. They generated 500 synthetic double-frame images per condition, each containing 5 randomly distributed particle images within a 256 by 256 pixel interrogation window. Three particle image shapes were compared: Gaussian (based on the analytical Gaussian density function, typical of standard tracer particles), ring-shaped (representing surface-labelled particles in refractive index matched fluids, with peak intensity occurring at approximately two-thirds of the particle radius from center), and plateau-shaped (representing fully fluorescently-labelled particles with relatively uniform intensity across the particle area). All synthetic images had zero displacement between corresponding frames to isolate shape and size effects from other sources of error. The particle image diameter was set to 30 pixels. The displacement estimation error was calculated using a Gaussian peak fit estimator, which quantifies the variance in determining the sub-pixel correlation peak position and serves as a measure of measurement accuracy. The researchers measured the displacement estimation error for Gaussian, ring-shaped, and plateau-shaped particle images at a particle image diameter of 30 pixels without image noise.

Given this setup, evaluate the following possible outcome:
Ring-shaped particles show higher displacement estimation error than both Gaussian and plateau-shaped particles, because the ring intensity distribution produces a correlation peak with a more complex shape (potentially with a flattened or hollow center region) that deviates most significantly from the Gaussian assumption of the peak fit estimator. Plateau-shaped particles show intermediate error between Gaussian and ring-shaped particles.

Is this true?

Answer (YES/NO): NO